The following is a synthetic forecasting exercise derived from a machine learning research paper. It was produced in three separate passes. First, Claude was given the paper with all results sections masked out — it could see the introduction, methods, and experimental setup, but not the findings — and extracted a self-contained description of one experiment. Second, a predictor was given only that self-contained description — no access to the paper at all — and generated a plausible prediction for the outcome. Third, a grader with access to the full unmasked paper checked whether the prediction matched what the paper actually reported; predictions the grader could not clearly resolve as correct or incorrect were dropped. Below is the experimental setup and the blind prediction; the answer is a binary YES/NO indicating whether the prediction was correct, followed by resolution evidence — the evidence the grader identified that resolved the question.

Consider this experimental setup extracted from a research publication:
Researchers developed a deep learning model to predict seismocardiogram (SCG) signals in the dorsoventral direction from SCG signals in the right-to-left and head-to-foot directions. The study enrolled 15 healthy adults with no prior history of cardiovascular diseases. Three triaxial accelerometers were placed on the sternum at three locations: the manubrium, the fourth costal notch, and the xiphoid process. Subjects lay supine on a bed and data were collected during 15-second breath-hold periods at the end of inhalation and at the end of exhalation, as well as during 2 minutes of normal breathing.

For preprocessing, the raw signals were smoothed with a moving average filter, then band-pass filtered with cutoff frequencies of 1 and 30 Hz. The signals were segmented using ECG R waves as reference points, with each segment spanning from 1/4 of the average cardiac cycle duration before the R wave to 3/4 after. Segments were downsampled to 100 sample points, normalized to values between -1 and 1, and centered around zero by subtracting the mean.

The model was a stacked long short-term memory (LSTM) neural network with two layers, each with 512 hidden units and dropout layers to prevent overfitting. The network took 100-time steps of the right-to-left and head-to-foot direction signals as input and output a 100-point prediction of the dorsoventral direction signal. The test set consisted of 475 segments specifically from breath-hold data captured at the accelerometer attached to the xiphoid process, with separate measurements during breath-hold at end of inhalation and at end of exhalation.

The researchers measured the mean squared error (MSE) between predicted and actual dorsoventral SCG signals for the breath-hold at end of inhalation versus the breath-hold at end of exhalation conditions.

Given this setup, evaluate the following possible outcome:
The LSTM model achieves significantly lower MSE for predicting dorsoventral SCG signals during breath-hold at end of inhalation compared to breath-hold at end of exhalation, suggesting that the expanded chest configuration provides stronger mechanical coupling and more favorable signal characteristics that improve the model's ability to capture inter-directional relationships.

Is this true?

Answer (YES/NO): NO